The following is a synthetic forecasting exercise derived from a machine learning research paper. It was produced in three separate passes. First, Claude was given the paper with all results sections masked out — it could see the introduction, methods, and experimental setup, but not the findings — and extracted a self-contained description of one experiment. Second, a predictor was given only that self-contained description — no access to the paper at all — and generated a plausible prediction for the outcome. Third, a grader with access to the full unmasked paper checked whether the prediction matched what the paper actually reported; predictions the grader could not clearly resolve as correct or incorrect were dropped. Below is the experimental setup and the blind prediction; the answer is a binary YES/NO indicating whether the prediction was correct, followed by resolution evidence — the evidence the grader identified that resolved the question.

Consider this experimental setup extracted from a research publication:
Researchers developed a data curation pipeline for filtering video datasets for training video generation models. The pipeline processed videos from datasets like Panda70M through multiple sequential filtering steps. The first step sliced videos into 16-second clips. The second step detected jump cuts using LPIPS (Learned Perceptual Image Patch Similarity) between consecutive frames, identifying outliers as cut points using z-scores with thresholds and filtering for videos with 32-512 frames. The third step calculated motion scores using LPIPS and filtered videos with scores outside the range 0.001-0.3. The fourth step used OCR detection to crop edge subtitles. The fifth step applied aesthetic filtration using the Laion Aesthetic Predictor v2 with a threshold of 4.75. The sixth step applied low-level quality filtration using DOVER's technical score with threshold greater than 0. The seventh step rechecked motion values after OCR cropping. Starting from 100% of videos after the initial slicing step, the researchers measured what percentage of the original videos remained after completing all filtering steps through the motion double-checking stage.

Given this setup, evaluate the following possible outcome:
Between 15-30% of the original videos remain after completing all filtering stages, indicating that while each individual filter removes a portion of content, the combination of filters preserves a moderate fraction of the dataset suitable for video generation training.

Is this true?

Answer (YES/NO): NO